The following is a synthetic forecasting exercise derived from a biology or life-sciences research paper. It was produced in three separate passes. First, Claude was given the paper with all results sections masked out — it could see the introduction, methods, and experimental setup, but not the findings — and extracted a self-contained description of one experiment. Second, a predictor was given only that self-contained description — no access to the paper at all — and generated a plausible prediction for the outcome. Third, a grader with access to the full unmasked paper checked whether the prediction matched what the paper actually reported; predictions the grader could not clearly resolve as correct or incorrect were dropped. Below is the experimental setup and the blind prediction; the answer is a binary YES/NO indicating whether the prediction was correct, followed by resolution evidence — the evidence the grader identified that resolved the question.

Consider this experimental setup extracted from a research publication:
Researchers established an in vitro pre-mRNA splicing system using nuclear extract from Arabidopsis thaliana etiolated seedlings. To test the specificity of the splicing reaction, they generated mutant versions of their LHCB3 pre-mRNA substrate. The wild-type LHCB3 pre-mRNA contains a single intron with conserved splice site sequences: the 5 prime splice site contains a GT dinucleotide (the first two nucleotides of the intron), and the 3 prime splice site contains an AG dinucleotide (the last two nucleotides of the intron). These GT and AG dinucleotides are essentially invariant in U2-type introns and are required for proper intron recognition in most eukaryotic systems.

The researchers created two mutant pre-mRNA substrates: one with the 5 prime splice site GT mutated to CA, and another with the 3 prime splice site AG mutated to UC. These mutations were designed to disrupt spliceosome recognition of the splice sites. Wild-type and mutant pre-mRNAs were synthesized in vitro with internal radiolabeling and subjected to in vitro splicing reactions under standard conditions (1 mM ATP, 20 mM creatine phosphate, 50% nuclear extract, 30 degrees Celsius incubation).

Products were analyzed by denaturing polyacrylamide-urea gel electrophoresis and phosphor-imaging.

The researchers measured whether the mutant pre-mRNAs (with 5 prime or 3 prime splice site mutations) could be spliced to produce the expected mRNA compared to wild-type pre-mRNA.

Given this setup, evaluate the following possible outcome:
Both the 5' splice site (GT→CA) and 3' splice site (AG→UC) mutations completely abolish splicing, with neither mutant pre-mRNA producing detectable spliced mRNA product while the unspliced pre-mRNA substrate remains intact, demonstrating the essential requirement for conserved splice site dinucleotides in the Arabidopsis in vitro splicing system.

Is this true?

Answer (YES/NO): NO